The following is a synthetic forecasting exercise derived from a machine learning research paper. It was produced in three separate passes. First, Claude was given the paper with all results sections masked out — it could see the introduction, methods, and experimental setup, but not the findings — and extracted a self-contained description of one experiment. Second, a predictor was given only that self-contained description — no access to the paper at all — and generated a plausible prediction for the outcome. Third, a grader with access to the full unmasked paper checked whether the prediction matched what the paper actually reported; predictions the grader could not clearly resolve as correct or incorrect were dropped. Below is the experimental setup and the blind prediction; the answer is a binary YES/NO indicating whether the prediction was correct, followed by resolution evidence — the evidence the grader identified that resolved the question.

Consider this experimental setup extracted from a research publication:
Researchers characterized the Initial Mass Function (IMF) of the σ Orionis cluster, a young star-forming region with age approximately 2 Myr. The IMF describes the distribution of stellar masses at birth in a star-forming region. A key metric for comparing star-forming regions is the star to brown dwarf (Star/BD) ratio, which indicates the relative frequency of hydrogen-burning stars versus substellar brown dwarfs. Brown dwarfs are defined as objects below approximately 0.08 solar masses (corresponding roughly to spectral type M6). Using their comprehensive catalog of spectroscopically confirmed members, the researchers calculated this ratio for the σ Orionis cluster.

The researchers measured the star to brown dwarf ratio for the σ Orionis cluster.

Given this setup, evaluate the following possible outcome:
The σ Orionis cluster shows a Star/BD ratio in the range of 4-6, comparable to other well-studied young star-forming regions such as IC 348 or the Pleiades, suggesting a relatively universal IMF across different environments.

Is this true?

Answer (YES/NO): YES